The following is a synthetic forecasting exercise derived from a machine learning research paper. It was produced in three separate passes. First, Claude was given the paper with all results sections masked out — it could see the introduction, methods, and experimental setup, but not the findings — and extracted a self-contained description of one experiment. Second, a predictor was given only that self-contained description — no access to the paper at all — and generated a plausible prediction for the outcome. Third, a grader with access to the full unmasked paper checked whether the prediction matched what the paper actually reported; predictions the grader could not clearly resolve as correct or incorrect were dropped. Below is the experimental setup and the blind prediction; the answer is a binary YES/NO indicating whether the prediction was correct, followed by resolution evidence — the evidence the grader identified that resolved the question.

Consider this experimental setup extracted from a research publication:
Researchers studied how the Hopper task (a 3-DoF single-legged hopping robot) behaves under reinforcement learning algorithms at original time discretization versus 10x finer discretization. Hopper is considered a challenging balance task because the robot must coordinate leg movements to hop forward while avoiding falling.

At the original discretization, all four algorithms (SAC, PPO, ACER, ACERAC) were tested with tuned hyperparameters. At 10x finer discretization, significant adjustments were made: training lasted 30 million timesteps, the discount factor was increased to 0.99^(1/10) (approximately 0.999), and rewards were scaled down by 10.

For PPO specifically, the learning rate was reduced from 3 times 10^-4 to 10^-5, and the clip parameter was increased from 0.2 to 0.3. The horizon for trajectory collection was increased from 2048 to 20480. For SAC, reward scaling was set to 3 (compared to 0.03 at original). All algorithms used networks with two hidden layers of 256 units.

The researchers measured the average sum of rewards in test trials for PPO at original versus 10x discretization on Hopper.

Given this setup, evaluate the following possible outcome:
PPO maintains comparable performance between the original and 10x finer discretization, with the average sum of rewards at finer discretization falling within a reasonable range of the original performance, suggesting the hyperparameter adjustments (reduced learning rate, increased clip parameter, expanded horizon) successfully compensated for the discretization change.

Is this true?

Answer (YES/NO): NO